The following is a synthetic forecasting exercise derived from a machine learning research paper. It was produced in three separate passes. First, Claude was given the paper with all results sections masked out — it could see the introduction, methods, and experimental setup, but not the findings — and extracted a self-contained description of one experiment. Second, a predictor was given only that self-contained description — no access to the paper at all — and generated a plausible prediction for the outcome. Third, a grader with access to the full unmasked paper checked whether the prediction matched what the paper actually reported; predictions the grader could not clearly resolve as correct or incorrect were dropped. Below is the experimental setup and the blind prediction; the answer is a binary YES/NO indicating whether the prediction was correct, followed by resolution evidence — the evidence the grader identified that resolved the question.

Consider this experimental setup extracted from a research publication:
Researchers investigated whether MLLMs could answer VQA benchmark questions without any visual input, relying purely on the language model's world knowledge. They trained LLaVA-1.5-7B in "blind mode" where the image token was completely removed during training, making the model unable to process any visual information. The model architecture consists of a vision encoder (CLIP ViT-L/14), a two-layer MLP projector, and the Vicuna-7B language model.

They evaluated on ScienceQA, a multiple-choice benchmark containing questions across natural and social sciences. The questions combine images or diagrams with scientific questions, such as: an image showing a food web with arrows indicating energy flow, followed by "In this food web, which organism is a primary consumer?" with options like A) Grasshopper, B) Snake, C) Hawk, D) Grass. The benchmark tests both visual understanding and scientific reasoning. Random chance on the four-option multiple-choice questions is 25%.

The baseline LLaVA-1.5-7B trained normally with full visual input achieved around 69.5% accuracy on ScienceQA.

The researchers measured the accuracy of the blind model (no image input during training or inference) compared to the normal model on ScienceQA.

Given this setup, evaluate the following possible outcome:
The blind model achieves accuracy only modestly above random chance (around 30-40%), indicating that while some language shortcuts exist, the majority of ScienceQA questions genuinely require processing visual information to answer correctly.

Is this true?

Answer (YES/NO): NO